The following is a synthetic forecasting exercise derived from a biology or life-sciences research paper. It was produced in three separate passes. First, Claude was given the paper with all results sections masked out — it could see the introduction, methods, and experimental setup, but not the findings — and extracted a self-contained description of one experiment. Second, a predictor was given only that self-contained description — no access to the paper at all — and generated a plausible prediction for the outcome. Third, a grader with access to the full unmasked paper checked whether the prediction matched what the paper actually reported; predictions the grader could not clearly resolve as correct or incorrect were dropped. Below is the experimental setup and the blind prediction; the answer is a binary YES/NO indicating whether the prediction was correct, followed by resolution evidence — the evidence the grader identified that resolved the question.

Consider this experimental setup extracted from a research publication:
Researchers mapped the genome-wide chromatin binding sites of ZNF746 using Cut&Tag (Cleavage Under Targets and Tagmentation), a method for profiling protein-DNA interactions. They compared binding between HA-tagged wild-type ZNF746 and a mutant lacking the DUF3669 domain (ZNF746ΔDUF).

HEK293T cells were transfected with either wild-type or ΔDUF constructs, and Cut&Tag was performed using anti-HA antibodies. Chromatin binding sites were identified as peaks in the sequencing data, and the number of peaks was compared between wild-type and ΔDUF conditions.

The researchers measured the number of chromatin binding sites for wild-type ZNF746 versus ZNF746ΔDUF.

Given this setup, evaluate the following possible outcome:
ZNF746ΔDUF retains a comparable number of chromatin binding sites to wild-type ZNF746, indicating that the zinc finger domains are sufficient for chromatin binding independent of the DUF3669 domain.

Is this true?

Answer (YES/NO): NO